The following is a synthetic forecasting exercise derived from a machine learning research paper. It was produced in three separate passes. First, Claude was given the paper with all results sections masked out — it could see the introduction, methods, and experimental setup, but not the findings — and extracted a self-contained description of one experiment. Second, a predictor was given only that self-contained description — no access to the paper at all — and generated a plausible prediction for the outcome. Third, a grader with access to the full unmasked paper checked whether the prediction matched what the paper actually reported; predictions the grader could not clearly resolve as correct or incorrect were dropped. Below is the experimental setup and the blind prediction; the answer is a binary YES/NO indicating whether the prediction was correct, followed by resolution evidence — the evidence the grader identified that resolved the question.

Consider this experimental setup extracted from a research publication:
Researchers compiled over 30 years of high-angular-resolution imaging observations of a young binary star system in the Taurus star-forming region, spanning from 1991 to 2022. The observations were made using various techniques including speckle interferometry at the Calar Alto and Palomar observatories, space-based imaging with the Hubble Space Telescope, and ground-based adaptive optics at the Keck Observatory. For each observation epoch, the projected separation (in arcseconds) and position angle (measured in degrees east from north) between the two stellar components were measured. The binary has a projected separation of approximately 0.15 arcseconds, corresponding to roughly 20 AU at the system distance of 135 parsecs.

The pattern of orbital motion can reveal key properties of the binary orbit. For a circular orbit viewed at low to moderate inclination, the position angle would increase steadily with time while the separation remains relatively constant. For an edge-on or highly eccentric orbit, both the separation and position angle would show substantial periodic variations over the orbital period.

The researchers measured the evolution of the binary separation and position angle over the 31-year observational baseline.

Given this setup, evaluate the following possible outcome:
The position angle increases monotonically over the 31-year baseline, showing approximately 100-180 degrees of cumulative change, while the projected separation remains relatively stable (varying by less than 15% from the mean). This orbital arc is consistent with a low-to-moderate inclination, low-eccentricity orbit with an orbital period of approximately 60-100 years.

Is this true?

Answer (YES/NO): NO